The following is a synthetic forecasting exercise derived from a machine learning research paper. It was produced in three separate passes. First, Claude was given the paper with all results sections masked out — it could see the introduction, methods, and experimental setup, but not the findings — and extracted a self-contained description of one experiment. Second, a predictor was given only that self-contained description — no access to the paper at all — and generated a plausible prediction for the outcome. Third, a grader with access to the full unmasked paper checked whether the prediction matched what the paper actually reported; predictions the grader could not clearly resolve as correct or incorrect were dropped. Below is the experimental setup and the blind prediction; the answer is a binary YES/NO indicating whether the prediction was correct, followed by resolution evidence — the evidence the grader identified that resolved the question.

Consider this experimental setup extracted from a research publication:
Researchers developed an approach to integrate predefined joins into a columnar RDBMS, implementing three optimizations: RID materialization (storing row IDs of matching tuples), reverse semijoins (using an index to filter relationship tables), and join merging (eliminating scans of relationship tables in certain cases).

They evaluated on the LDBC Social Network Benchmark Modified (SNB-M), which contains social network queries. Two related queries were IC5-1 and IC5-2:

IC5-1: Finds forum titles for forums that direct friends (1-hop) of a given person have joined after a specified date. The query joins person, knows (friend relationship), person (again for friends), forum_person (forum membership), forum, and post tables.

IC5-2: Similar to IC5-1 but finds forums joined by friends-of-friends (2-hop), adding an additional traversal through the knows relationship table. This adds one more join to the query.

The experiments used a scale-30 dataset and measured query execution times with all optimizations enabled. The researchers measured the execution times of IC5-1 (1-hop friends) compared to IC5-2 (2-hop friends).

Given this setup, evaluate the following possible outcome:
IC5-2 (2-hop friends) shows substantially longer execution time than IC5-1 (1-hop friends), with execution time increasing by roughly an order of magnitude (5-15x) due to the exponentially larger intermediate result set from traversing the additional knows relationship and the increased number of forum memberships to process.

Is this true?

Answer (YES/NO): YES